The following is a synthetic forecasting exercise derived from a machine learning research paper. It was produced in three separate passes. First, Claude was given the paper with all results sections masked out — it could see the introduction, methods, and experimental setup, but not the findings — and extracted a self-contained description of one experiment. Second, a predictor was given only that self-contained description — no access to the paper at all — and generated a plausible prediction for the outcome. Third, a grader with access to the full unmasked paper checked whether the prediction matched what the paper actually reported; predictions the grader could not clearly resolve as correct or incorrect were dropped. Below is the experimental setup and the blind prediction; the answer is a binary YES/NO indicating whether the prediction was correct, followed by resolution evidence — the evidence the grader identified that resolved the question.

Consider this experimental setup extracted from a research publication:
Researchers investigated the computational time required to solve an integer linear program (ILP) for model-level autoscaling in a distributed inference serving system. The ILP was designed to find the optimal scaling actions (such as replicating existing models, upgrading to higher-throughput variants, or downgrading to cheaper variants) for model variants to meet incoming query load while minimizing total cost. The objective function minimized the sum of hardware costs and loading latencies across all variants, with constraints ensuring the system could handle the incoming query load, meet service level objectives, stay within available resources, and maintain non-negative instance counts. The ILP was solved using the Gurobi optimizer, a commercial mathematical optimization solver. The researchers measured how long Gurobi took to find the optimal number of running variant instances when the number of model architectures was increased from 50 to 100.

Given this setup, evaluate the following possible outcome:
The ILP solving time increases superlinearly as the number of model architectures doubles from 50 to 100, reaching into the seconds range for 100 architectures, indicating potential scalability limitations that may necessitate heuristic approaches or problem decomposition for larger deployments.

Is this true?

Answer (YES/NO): YES